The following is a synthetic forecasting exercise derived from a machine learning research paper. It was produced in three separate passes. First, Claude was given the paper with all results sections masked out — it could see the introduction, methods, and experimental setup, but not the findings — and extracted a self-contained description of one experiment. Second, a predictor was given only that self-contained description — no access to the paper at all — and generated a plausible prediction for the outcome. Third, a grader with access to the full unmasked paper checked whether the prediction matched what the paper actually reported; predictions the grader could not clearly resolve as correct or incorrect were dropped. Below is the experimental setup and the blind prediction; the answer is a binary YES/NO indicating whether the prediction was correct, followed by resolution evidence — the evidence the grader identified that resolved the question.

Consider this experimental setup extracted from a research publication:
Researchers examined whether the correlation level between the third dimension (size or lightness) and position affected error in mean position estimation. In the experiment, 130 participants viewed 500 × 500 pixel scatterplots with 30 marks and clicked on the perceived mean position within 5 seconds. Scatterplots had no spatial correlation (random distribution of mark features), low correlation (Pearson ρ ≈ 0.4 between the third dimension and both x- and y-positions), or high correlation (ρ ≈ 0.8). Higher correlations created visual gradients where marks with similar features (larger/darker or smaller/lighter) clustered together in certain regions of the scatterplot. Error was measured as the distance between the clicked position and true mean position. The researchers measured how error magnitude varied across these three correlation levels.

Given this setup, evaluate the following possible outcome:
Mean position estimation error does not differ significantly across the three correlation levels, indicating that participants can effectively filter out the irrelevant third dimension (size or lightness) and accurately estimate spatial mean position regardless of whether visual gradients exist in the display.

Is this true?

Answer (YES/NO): NO